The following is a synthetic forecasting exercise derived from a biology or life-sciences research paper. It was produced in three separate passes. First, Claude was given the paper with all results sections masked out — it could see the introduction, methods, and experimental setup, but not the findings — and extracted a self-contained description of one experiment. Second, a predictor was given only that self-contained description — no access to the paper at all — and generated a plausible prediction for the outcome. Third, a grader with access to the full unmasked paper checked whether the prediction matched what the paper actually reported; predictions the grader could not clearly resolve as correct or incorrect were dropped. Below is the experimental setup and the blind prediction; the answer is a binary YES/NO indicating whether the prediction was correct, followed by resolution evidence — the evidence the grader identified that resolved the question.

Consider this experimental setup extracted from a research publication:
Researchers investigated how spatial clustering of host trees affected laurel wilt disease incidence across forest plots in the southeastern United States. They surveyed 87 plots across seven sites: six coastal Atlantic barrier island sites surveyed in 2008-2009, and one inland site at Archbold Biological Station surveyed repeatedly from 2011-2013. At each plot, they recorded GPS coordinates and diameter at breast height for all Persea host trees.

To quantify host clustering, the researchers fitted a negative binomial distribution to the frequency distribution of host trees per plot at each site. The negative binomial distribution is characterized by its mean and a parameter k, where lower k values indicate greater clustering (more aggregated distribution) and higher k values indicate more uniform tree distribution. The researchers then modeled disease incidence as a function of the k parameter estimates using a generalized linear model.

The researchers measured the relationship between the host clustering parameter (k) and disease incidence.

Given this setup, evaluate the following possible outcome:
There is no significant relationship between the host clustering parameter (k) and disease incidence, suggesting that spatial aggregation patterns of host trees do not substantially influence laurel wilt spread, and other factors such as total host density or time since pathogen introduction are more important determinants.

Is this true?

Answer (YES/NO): NO